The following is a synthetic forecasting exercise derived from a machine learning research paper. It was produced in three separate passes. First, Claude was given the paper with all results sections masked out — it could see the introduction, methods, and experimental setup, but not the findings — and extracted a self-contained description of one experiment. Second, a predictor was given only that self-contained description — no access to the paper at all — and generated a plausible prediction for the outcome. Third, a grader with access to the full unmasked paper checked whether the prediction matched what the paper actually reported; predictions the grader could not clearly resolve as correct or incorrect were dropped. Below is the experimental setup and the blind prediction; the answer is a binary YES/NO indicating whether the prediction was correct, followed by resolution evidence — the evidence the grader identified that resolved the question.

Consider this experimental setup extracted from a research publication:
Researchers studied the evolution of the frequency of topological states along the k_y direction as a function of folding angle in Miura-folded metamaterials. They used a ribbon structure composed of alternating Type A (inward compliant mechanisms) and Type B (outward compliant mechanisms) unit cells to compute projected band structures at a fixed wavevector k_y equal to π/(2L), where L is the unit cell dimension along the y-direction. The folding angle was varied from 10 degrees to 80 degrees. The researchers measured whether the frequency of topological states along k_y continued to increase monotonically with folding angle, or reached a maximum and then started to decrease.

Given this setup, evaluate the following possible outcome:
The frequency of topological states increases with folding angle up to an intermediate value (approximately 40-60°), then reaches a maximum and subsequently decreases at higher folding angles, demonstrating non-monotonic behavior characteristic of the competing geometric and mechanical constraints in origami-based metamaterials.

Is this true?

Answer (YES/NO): YES